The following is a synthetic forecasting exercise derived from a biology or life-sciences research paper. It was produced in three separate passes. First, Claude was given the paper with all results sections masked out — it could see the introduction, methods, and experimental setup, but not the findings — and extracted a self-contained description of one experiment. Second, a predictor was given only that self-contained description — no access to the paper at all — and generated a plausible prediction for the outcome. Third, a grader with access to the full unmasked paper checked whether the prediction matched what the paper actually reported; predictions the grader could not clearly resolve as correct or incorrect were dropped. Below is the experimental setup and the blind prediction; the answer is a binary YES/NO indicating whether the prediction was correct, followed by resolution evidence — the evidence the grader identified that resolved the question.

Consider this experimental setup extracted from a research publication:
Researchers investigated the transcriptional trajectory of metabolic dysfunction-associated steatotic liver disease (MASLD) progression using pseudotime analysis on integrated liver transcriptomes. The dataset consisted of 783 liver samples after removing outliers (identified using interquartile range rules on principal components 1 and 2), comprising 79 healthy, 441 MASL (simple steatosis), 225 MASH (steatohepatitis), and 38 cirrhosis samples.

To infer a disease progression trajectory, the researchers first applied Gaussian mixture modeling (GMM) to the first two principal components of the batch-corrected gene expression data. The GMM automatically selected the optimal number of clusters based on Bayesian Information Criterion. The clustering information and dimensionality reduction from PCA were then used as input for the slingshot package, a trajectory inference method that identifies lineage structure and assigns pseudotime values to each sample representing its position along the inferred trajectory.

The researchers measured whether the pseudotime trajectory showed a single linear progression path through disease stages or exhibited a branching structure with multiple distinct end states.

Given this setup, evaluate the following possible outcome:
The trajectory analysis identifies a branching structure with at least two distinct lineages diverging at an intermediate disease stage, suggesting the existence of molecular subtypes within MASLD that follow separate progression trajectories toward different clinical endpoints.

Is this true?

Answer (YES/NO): NO